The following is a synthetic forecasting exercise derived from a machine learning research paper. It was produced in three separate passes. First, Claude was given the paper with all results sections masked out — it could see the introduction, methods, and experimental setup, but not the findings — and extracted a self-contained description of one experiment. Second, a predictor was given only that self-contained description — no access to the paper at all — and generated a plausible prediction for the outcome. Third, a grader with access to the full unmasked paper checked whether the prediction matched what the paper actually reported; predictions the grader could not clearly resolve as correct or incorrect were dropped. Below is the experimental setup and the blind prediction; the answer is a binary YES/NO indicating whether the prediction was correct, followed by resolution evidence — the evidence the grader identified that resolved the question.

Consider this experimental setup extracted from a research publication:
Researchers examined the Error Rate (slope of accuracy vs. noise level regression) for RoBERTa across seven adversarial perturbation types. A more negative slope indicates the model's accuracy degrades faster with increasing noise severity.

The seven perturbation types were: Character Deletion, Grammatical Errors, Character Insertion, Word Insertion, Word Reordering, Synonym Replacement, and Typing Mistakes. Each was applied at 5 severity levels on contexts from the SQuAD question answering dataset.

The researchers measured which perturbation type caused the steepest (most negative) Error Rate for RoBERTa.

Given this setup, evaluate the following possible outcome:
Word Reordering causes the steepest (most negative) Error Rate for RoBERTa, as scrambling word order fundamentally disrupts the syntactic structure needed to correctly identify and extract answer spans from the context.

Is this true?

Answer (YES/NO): NO